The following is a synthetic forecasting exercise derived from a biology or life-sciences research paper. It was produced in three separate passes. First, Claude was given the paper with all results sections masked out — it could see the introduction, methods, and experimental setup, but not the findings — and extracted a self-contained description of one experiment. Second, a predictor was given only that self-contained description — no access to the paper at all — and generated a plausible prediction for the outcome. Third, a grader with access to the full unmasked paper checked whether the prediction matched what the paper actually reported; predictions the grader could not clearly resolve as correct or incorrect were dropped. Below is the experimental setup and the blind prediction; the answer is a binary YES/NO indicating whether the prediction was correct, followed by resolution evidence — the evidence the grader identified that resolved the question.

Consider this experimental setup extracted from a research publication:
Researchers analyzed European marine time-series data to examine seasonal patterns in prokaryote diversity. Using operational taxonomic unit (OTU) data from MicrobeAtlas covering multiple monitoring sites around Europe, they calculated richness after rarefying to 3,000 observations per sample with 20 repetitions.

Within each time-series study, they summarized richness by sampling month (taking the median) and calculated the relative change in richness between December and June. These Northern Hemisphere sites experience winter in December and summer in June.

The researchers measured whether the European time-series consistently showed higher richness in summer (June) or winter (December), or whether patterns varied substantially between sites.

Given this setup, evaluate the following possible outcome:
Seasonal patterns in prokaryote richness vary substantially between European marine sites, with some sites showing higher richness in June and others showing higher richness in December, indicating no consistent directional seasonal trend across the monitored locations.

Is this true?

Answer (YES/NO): NO